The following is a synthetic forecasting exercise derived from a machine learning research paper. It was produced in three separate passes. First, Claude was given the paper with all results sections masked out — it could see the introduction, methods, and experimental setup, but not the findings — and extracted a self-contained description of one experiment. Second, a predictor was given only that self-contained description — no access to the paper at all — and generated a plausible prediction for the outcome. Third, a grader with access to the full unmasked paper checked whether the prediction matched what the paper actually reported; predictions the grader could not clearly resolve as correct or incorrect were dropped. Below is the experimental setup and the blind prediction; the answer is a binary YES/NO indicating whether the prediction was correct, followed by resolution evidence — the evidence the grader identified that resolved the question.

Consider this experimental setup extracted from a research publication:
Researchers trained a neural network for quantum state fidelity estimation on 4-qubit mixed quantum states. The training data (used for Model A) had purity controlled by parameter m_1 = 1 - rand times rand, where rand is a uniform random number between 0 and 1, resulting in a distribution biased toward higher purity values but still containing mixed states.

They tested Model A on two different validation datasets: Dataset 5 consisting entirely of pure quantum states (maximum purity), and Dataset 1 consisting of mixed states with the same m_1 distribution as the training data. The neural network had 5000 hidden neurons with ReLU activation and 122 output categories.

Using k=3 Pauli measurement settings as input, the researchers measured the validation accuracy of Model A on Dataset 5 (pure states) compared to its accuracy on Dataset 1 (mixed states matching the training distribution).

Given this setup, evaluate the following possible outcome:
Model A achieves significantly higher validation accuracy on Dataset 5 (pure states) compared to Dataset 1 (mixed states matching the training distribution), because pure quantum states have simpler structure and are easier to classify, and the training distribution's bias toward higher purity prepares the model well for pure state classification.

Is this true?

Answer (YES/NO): NO